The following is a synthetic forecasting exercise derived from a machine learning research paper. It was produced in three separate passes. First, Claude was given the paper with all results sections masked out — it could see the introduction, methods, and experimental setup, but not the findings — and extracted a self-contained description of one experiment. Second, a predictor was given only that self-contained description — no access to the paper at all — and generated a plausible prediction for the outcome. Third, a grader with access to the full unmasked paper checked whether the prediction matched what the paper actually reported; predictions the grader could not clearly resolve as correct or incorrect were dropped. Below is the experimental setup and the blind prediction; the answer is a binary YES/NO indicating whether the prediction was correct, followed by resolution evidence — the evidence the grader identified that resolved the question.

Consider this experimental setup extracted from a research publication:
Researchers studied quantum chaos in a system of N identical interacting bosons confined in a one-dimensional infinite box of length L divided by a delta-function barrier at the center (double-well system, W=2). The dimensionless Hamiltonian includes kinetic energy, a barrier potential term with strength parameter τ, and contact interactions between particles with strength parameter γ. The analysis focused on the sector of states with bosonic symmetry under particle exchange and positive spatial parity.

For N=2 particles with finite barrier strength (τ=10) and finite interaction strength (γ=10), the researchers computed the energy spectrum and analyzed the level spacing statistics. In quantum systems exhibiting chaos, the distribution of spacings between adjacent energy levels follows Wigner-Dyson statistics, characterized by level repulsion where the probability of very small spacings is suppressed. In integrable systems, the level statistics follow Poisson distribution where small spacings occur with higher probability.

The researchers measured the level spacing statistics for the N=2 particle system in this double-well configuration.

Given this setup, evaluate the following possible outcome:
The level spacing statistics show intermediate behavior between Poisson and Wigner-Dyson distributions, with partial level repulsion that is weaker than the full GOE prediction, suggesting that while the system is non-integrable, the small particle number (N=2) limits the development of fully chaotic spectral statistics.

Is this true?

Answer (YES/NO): NO